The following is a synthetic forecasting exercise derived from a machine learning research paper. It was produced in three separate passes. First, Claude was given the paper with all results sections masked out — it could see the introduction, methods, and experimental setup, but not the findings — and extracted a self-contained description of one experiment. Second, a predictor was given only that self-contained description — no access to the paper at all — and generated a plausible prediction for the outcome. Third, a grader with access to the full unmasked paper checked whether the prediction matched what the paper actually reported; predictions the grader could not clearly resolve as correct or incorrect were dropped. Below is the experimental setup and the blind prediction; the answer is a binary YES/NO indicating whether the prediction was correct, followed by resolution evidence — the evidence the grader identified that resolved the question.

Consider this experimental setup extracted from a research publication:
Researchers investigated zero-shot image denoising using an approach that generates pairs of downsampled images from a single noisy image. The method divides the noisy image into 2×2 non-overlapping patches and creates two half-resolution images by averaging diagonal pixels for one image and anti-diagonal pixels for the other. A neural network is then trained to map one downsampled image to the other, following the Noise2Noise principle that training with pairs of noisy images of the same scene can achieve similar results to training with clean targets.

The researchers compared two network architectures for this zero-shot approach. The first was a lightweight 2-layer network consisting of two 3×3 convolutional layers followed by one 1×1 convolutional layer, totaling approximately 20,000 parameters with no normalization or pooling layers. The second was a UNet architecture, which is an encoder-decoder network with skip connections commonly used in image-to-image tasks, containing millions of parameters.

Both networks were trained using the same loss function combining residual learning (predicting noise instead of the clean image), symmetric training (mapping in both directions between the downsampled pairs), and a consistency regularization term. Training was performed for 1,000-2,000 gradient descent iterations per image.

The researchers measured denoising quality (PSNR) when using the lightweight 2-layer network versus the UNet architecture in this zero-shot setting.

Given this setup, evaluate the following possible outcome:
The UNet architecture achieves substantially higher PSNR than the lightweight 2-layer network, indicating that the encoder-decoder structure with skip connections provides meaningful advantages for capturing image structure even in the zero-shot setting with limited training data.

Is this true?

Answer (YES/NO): NO